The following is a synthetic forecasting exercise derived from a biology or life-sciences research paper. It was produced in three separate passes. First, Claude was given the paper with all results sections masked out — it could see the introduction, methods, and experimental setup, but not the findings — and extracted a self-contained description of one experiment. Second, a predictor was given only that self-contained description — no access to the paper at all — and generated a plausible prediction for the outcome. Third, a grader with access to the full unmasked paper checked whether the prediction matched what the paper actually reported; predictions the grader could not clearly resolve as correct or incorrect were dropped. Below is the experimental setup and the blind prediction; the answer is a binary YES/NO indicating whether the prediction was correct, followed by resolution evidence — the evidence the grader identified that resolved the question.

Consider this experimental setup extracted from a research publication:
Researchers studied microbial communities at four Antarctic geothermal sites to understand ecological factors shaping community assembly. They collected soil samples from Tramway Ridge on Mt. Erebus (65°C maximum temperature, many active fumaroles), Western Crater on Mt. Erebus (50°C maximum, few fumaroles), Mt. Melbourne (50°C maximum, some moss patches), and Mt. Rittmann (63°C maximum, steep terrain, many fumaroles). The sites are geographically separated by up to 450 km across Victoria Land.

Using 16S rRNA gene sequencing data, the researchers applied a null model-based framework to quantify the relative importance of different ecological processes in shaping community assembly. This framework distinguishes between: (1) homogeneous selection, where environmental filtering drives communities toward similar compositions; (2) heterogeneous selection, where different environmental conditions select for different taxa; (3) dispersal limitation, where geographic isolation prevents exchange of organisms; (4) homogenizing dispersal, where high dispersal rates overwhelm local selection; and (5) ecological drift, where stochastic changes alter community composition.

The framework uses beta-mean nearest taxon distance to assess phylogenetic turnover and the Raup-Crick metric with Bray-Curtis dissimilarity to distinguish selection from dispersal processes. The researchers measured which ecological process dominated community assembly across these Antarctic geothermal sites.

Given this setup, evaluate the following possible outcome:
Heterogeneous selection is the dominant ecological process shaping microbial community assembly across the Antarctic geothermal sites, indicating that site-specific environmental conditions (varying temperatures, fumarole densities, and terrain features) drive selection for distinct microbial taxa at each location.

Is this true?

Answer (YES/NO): NO